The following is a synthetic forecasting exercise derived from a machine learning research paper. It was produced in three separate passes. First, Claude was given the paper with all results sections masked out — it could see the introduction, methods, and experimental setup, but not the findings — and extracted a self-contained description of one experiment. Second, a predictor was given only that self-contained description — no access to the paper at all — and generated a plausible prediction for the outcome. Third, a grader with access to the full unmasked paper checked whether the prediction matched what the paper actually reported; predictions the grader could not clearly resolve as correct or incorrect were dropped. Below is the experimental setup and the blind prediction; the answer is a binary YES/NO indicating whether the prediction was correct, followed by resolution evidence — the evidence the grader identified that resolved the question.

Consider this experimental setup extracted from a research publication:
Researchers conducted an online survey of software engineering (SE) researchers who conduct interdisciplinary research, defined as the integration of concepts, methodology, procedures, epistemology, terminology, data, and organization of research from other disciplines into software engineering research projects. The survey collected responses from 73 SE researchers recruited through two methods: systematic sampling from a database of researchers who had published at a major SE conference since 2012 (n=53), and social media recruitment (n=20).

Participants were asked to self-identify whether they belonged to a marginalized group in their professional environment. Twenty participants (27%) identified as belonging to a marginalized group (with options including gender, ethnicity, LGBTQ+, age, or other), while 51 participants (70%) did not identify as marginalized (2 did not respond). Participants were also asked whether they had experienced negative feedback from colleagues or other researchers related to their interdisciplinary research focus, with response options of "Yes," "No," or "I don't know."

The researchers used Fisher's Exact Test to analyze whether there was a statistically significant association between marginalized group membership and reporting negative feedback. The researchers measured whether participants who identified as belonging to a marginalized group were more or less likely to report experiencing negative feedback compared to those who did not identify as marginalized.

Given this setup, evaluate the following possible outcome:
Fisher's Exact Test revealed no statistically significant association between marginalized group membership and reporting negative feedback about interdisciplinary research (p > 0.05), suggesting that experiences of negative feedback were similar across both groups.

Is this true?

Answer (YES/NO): NO